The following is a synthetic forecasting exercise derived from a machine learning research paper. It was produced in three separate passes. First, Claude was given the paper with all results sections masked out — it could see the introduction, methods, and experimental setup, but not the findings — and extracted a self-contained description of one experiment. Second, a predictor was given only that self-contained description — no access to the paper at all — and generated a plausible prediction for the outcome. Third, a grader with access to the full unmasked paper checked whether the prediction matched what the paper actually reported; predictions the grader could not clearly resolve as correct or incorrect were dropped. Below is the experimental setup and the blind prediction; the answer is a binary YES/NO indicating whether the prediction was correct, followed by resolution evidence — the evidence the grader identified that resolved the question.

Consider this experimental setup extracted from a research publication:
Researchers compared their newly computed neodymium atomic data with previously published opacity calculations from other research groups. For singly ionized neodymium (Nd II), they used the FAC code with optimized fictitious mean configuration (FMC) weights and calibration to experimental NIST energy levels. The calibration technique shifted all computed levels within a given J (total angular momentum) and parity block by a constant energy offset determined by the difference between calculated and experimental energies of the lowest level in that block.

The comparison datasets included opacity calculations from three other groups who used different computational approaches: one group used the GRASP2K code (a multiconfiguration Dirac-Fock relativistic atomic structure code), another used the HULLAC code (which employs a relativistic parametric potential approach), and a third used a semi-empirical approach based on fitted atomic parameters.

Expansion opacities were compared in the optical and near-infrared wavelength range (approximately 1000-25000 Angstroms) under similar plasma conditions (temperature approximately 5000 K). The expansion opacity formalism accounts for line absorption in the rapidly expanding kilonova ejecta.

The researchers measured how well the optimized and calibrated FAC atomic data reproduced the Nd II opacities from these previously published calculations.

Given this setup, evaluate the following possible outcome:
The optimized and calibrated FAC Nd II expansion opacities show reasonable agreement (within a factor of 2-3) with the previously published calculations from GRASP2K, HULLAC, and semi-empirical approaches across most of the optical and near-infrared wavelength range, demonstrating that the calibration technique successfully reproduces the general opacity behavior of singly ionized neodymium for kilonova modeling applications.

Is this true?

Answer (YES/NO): YES